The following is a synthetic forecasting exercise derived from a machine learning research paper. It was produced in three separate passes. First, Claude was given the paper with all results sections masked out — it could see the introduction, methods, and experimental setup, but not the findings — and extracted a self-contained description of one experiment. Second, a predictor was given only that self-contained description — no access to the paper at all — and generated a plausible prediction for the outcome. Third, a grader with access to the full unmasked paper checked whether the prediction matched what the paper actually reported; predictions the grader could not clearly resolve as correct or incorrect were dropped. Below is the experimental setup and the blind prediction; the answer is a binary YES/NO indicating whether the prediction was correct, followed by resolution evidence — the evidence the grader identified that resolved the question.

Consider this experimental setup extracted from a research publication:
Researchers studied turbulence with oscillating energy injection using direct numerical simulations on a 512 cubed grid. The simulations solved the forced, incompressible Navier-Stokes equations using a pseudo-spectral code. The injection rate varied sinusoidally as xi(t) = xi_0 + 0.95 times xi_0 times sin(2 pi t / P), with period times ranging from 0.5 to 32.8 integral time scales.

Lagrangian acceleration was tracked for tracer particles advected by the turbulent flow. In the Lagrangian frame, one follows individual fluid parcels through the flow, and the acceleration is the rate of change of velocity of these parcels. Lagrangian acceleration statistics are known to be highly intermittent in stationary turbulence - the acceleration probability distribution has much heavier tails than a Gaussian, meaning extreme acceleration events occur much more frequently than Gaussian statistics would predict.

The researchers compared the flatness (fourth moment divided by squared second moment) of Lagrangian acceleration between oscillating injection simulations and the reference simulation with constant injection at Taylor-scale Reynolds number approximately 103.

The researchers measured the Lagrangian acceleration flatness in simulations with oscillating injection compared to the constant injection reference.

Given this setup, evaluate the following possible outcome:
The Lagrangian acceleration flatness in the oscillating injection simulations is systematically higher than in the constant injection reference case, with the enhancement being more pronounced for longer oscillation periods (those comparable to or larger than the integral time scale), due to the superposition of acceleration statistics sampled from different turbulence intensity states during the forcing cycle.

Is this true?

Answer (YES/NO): YES